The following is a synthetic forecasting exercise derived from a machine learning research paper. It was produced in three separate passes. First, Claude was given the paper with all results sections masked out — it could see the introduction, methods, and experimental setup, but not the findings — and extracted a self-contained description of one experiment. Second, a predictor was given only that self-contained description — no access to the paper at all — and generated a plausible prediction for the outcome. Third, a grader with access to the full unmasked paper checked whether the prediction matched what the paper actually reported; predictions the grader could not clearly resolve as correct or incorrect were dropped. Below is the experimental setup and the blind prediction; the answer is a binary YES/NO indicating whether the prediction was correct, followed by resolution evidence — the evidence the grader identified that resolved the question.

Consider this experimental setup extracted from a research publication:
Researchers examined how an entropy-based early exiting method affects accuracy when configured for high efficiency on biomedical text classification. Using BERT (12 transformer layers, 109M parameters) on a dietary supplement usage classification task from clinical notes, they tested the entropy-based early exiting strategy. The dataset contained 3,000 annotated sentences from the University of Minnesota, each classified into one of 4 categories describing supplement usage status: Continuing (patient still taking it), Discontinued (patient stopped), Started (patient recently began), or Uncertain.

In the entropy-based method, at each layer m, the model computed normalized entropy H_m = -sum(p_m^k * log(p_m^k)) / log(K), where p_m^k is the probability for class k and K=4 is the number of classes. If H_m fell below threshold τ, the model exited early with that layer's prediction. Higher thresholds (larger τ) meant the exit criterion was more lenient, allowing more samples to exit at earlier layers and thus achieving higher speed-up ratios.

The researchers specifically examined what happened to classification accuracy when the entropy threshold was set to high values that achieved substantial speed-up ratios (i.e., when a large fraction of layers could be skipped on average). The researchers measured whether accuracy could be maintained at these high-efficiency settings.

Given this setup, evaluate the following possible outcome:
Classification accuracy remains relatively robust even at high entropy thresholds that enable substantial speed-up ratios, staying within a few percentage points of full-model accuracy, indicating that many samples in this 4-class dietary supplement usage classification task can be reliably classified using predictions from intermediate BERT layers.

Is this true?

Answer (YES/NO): NO